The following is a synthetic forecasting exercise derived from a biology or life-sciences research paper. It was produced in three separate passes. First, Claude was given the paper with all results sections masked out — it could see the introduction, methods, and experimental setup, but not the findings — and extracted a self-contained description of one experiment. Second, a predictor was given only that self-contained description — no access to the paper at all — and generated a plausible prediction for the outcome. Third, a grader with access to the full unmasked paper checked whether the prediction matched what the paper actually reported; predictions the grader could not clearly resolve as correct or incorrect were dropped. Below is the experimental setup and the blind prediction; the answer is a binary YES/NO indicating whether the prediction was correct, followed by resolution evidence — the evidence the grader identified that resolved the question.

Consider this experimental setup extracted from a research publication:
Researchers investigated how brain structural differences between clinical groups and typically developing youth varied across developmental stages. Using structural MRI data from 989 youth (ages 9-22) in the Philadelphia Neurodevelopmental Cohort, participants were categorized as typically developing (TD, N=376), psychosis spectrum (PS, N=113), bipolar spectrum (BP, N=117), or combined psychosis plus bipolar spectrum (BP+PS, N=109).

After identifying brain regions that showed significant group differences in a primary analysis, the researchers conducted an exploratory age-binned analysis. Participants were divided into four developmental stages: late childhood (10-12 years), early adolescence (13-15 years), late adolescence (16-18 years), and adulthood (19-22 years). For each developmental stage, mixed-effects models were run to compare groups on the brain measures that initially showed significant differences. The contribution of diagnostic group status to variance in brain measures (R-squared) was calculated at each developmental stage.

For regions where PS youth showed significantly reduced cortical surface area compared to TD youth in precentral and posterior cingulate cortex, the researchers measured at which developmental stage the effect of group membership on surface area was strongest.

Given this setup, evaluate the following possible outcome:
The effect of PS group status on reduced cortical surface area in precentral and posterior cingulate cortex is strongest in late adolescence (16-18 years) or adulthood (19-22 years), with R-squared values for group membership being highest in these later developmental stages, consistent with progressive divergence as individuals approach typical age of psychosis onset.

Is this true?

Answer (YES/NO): NO